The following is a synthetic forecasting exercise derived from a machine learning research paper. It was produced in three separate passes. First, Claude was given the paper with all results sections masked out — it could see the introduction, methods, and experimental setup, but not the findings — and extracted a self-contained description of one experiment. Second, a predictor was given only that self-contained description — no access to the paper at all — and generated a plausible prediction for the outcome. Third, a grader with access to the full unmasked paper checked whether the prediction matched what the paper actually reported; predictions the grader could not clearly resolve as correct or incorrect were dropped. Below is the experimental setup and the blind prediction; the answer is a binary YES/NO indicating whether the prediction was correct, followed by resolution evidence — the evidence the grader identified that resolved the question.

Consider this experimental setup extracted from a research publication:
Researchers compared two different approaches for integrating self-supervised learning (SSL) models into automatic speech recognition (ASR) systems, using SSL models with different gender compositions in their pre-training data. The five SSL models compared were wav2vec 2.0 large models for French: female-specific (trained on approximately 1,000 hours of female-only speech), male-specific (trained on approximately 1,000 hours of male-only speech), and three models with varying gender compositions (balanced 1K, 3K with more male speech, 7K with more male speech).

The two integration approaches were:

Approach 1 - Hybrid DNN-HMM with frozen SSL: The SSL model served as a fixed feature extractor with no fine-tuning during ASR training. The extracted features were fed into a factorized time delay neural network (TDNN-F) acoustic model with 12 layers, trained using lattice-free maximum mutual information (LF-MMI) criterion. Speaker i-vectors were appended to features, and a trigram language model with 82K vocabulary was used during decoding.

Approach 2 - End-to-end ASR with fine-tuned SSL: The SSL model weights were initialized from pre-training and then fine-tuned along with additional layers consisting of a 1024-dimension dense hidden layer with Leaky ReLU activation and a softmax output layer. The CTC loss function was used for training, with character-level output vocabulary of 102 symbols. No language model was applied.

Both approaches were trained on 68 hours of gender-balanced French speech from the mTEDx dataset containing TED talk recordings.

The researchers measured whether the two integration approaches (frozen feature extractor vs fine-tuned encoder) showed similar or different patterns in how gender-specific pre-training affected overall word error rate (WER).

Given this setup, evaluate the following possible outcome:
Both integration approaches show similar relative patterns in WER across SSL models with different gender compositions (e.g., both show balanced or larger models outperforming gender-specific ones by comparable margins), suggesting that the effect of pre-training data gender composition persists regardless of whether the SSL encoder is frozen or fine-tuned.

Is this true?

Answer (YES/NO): NO